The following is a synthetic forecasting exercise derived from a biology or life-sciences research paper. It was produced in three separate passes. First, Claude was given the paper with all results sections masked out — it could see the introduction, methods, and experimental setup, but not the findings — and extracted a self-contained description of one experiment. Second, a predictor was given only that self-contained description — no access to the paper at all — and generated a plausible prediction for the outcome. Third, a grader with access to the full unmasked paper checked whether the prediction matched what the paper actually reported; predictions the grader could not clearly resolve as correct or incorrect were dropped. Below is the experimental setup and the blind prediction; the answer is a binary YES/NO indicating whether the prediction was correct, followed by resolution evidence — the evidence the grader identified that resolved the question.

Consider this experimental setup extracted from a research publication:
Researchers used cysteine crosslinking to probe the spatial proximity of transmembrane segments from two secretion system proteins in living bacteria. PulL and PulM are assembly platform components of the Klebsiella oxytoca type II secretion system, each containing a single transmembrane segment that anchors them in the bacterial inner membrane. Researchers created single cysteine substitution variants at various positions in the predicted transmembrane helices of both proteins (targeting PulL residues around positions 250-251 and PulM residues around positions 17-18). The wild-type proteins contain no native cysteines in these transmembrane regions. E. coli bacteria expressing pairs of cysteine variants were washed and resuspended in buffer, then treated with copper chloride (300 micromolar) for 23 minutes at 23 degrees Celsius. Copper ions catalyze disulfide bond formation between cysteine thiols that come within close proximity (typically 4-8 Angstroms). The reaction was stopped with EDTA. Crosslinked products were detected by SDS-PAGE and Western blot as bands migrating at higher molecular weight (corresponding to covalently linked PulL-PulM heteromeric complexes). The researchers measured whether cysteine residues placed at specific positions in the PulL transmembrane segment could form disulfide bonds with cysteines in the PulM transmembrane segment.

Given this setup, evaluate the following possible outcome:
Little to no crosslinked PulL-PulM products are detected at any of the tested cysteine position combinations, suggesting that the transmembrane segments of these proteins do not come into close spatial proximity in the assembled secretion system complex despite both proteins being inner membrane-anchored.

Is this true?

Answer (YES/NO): NO